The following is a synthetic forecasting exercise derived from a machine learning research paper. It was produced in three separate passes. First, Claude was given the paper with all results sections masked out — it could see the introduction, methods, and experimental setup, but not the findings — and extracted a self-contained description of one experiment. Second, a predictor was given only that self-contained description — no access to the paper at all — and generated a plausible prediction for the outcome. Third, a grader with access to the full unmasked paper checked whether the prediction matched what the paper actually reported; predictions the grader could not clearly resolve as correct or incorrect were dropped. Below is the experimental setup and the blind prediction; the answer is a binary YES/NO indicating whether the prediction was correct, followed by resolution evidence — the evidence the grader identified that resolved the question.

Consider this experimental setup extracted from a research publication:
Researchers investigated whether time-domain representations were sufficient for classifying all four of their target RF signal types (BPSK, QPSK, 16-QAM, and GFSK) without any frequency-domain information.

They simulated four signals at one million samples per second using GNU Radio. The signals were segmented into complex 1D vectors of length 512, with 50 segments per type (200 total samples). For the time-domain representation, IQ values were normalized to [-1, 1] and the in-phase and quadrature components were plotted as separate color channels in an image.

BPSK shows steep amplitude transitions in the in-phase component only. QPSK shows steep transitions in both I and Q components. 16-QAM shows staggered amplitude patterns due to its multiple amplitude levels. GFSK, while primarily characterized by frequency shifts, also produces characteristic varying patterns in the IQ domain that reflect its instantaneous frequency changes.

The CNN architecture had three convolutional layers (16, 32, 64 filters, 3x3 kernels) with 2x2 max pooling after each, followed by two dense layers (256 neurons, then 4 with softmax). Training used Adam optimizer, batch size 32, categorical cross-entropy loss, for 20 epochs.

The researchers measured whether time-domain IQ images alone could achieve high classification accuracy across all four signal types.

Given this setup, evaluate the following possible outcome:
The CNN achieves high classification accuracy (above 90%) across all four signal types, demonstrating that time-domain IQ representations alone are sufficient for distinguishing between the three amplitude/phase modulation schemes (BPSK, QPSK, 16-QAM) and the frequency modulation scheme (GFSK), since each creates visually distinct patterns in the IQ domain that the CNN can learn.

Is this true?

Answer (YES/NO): NO